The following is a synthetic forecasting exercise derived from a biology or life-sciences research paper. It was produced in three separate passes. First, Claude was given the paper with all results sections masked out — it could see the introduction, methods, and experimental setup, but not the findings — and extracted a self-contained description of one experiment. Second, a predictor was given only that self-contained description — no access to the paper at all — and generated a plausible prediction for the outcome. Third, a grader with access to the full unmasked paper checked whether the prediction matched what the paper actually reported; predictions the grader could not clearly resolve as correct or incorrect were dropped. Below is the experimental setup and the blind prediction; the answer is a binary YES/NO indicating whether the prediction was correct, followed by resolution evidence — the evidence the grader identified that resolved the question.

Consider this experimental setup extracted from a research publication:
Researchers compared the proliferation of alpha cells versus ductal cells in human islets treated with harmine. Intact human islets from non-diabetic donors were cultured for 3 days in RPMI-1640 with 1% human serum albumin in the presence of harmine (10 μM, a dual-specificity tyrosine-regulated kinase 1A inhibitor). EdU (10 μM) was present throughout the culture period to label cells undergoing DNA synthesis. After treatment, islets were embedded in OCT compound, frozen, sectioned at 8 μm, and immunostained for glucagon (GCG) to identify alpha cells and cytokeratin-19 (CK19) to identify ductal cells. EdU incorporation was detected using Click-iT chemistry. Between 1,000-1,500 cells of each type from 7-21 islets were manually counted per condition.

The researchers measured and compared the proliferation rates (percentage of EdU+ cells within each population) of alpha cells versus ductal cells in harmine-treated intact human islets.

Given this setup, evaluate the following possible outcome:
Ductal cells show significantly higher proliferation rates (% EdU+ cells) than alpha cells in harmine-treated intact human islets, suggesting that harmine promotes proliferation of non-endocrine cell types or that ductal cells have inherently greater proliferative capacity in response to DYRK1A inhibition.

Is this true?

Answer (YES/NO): NO